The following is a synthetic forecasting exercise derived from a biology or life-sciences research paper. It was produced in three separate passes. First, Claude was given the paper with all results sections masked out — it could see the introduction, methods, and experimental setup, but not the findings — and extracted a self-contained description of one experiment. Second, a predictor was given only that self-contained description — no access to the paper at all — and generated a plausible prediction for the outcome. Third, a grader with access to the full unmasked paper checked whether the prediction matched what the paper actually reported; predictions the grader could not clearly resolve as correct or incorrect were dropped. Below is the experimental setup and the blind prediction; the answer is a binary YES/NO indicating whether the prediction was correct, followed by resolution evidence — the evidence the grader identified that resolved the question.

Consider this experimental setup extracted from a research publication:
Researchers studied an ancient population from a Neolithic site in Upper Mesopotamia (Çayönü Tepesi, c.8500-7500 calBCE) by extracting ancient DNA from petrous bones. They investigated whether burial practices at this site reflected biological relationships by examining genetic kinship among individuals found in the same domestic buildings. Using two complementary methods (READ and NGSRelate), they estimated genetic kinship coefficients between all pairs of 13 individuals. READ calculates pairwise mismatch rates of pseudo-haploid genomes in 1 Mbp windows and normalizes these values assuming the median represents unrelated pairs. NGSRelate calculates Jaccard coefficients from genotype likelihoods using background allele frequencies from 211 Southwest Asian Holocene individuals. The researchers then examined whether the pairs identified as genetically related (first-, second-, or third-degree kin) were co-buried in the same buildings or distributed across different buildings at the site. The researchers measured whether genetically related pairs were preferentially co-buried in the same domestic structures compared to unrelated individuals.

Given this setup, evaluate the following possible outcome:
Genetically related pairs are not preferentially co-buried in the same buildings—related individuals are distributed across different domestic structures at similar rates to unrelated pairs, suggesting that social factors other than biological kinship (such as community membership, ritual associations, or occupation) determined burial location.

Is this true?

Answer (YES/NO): NO